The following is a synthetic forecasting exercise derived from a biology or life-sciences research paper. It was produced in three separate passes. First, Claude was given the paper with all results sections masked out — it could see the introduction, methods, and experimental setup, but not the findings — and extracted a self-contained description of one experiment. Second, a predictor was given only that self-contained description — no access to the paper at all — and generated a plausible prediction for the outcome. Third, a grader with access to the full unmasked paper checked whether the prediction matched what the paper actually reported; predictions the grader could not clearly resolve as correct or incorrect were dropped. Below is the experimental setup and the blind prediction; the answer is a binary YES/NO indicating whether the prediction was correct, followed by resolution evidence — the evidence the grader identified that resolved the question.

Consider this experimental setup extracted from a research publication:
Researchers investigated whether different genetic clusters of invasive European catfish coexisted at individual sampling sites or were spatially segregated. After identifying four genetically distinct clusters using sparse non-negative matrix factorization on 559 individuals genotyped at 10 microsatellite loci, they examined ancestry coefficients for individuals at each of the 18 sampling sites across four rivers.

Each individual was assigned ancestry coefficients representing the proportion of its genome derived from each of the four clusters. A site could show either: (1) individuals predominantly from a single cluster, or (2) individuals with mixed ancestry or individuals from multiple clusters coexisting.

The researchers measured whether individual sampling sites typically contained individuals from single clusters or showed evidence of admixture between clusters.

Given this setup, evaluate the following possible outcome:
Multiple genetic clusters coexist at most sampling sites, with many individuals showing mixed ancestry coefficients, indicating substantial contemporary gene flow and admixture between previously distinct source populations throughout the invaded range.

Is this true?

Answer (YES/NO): NO